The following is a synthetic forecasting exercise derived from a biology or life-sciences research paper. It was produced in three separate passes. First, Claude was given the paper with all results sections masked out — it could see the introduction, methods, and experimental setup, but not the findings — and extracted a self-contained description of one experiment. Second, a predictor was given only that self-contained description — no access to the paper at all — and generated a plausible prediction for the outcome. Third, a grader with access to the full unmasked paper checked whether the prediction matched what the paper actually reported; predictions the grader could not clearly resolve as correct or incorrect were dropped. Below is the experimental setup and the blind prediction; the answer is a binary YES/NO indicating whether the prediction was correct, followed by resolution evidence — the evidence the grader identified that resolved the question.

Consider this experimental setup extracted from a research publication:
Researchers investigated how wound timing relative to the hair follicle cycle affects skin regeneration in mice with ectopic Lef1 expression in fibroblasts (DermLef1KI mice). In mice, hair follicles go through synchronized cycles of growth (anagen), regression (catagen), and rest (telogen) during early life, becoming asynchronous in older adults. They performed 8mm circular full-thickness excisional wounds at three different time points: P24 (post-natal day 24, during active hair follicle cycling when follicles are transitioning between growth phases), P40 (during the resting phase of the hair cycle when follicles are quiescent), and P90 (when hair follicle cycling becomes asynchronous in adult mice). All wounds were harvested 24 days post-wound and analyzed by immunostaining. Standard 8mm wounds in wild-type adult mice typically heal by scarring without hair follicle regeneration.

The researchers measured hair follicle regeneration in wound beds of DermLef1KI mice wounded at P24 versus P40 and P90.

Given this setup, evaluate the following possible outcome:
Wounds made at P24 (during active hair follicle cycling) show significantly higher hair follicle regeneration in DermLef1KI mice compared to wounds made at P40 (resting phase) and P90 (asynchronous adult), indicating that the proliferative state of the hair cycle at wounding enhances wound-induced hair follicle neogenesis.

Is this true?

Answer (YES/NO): NO